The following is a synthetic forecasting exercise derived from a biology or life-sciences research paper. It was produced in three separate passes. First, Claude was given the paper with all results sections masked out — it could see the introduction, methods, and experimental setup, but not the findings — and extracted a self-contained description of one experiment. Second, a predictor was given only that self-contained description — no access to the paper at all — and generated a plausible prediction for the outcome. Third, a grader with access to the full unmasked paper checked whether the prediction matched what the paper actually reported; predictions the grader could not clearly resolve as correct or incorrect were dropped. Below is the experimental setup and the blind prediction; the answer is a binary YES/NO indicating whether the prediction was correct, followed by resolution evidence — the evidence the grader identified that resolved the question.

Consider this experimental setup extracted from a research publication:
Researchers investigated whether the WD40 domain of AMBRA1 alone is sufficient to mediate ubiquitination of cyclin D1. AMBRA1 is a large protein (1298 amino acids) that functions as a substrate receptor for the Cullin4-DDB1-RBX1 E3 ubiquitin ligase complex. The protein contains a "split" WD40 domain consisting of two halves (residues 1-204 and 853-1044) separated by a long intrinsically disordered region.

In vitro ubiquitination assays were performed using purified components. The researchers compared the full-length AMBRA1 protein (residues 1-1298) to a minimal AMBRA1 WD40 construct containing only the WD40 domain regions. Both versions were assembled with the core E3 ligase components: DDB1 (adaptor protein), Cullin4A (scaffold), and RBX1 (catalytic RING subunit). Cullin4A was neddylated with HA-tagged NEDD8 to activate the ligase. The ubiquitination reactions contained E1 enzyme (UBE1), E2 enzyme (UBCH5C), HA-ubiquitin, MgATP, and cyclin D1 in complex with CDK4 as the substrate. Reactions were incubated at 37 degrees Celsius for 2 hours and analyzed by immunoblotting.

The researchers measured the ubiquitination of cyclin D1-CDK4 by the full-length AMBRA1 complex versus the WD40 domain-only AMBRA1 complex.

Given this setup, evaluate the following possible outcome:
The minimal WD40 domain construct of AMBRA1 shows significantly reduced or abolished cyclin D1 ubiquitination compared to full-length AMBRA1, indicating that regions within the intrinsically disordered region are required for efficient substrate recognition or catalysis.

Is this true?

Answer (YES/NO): NO